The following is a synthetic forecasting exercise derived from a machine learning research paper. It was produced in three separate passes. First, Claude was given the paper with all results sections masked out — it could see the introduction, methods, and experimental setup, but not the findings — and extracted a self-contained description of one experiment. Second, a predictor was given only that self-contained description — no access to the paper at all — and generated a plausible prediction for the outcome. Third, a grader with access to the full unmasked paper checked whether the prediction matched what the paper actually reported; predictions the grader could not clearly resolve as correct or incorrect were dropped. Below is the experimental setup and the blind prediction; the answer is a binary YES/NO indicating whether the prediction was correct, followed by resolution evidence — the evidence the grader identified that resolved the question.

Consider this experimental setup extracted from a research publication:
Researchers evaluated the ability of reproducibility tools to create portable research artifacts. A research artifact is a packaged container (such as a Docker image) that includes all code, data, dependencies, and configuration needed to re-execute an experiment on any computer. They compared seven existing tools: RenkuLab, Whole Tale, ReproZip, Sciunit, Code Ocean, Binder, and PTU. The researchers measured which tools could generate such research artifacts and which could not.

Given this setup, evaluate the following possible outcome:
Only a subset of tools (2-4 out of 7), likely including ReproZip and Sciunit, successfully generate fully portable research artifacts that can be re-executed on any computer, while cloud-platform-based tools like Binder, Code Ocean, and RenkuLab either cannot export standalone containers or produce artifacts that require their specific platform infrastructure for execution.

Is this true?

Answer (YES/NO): NO